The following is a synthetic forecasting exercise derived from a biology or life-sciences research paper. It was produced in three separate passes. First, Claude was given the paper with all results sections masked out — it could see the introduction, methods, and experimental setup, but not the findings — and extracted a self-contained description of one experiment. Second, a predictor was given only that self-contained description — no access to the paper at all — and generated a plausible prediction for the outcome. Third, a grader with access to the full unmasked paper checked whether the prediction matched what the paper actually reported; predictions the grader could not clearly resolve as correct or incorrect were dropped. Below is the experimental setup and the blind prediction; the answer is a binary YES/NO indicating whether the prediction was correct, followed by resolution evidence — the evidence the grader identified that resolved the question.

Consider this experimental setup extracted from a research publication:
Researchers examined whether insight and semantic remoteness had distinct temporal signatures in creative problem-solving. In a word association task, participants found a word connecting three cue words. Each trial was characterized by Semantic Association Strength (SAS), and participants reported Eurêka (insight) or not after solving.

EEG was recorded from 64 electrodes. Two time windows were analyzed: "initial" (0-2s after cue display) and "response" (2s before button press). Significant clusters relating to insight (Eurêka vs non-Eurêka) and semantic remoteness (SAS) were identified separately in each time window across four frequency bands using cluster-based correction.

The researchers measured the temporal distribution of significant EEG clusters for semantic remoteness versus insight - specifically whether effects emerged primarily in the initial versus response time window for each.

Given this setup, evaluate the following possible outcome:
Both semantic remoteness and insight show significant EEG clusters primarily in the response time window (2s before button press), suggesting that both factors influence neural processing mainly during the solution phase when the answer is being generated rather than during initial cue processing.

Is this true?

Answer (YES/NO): NO